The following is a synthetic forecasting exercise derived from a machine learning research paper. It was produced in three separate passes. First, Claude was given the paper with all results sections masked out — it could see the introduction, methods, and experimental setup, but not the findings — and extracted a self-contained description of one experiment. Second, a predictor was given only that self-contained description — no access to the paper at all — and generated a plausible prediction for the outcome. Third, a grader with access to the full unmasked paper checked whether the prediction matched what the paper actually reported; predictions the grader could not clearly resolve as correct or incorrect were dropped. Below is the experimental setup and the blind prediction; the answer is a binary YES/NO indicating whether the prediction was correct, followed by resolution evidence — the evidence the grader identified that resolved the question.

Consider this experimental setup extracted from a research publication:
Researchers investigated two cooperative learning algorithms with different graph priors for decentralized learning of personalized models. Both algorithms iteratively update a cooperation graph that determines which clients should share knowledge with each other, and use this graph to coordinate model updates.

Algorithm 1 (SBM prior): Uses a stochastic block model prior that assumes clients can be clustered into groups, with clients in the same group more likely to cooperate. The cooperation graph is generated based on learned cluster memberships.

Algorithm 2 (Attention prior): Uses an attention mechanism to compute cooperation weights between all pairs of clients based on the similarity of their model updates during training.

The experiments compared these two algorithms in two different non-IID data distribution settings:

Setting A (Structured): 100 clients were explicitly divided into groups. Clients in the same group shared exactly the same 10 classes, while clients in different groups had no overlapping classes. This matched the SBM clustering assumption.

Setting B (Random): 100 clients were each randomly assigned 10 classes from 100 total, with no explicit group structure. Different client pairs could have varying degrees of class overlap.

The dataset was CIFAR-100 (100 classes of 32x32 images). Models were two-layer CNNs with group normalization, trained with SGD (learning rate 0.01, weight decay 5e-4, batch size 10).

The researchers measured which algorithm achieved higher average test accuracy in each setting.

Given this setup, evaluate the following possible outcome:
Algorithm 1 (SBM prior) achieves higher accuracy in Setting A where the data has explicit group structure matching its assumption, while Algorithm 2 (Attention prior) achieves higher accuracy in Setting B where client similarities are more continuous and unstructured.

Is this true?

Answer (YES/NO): YES